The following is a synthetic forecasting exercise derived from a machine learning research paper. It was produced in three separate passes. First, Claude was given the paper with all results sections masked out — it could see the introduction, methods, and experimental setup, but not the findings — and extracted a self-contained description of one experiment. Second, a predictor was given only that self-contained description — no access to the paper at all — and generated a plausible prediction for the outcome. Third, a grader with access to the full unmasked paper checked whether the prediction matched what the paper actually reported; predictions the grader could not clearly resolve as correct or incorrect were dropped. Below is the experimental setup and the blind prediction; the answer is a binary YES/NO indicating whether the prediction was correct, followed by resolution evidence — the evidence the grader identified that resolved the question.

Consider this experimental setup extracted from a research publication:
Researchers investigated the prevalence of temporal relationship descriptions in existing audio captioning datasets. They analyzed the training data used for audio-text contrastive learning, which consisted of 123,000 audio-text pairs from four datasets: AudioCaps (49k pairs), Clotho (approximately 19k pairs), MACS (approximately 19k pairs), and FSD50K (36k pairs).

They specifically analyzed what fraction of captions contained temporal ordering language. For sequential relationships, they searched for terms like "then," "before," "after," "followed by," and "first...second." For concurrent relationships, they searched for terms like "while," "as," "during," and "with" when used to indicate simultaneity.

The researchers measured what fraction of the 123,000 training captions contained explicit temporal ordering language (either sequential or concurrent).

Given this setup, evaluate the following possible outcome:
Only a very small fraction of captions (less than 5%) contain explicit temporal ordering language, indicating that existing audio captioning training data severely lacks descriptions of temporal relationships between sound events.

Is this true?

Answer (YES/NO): NO